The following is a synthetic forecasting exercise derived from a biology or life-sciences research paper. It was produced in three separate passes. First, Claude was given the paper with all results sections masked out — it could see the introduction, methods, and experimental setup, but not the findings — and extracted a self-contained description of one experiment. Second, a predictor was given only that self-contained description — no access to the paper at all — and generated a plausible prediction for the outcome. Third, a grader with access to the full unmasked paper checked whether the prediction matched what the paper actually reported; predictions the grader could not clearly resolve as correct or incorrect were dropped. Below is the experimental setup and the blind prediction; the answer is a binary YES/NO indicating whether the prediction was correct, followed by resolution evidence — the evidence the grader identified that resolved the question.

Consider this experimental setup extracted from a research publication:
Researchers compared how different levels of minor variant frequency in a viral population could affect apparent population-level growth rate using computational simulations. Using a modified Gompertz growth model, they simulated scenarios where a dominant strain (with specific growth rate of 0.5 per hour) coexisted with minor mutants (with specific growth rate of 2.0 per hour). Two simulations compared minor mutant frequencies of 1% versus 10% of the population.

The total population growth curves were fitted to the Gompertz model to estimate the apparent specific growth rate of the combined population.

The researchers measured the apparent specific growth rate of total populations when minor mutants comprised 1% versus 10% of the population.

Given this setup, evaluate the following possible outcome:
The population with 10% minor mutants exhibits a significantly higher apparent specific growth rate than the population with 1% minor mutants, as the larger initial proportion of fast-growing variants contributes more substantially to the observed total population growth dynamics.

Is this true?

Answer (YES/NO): YES